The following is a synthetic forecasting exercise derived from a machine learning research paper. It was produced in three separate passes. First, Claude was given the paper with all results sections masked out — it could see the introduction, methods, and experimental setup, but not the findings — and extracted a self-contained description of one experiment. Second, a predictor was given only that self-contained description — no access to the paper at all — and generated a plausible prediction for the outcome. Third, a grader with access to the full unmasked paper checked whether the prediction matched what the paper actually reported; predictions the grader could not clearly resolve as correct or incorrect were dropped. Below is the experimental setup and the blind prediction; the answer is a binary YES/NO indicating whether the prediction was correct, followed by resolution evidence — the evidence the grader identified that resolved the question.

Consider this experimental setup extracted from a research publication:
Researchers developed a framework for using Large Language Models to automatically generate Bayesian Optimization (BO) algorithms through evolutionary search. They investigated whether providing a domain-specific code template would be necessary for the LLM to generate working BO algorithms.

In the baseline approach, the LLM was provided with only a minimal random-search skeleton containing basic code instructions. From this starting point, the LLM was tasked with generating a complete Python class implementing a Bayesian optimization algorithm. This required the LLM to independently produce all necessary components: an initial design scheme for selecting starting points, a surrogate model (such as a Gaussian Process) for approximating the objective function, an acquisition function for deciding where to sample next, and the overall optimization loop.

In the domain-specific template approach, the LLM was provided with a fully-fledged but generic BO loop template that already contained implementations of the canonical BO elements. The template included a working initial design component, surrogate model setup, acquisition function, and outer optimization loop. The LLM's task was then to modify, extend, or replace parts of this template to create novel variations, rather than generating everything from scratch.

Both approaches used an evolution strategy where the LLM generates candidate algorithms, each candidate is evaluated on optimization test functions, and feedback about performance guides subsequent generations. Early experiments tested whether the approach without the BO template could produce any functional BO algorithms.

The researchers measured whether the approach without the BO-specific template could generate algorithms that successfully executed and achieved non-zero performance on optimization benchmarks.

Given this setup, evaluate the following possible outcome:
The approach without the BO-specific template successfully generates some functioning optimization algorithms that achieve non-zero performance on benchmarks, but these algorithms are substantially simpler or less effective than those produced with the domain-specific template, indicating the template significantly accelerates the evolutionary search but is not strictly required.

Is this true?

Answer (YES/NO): NO